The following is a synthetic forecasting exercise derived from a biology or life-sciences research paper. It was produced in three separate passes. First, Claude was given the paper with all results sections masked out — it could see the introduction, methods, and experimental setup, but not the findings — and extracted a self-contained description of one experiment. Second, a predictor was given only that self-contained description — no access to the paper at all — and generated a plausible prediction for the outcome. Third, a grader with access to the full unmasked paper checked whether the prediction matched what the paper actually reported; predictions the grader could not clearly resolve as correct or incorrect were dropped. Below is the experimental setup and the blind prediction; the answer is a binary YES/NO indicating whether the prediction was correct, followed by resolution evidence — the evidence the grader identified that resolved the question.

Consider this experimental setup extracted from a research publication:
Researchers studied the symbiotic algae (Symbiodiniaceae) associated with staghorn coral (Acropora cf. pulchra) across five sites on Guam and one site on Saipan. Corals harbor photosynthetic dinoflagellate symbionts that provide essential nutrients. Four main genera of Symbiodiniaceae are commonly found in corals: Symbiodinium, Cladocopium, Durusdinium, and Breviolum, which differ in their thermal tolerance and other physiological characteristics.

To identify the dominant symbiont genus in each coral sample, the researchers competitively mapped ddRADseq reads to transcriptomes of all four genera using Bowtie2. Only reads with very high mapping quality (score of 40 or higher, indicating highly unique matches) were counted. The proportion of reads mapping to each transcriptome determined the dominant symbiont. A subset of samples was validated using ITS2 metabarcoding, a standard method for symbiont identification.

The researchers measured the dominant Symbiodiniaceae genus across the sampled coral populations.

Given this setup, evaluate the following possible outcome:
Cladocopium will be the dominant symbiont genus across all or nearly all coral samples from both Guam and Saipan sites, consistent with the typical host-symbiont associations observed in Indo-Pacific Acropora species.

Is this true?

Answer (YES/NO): NO